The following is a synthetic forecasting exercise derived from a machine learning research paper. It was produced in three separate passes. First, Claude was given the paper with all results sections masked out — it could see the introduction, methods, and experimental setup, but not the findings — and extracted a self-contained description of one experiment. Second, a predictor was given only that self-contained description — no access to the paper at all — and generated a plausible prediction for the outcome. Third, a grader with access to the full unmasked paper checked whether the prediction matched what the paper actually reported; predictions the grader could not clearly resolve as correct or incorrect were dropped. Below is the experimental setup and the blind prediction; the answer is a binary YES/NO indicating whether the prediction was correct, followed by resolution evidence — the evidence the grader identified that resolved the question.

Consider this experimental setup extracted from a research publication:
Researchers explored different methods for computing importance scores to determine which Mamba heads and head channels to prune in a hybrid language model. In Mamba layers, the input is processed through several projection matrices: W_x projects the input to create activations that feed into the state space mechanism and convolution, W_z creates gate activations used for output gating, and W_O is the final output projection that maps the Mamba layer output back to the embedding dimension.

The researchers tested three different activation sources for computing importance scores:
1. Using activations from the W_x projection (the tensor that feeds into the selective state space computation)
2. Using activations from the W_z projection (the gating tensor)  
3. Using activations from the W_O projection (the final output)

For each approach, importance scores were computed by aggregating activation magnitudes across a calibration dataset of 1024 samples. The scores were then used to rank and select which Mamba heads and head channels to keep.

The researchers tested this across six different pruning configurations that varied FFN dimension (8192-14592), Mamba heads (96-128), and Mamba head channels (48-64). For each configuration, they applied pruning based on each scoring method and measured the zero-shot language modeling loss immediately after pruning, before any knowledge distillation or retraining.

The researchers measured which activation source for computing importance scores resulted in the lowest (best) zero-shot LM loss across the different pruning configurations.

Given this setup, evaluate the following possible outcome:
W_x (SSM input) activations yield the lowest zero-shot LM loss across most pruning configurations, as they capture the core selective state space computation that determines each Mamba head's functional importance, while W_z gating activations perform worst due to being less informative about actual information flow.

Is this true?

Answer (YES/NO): NO